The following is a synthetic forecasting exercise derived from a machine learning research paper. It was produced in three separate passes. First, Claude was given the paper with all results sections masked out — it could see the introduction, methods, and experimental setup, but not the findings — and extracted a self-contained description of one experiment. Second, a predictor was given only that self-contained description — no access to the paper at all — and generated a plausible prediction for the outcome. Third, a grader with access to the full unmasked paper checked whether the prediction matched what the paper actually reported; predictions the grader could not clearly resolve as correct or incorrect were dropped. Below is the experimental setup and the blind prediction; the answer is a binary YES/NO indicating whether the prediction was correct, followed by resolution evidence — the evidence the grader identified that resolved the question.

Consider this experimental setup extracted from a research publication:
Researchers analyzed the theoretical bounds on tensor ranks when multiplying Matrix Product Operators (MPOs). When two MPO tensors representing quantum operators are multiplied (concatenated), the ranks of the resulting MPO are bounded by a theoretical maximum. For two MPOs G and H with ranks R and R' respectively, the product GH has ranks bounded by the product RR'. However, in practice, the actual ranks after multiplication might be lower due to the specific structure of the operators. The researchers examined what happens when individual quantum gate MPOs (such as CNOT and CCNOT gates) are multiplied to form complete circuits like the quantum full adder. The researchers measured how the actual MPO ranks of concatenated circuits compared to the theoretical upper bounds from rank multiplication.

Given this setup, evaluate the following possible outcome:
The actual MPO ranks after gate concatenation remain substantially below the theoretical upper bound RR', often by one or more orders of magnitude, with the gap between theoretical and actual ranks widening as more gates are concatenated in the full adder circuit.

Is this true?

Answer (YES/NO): NO